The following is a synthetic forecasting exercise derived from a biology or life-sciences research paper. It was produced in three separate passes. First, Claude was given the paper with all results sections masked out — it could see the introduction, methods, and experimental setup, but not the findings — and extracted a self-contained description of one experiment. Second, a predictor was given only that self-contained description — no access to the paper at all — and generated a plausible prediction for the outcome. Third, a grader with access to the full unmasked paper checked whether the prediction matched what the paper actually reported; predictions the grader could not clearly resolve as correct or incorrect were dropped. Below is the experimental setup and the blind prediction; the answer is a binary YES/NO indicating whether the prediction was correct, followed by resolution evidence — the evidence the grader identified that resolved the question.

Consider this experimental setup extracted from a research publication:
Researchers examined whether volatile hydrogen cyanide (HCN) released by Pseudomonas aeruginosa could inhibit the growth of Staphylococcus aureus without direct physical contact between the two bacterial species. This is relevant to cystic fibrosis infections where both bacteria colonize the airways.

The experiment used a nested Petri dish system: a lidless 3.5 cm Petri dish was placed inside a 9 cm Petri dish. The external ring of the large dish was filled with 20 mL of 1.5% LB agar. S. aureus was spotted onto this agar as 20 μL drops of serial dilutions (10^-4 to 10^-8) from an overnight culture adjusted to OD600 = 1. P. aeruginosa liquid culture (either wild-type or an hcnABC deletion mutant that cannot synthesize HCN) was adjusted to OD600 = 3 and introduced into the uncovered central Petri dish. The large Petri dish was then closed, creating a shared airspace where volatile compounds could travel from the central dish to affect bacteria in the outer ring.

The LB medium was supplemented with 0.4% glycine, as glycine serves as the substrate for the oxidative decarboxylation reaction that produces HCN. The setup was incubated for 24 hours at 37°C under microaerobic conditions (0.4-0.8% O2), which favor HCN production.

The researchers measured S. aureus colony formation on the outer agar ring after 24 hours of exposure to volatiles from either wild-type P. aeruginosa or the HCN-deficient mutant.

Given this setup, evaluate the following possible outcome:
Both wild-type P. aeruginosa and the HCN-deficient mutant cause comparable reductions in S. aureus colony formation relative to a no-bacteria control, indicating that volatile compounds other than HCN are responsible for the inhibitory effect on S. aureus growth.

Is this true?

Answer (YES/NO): NO